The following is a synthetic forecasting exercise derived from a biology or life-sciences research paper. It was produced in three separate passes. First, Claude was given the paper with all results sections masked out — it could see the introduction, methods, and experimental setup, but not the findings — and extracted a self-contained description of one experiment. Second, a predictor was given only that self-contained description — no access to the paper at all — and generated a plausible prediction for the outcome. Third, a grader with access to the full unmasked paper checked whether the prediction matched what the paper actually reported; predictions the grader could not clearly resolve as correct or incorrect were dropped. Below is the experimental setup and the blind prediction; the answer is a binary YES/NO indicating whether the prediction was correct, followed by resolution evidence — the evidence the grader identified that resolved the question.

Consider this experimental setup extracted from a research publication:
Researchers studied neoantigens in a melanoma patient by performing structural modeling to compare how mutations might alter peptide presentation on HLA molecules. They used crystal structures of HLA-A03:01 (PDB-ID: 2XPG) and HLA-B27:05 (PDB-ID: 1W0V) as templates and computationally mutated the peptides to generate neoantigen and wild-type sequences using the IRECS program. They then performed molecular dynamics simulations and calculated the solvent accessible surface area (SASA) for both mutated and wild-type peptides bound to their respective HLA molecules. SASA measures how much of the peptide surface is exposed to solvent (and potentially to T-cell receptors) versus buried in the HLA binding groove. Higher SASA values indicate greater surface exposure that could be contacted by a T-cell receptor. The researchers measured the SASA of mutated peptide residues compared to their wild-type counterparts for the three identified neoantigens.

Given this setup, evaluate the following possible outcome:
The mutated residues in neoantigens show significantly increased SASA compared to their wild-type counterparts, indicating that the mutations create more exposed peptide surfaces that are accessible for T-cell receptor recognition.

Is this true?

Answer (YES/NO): YES